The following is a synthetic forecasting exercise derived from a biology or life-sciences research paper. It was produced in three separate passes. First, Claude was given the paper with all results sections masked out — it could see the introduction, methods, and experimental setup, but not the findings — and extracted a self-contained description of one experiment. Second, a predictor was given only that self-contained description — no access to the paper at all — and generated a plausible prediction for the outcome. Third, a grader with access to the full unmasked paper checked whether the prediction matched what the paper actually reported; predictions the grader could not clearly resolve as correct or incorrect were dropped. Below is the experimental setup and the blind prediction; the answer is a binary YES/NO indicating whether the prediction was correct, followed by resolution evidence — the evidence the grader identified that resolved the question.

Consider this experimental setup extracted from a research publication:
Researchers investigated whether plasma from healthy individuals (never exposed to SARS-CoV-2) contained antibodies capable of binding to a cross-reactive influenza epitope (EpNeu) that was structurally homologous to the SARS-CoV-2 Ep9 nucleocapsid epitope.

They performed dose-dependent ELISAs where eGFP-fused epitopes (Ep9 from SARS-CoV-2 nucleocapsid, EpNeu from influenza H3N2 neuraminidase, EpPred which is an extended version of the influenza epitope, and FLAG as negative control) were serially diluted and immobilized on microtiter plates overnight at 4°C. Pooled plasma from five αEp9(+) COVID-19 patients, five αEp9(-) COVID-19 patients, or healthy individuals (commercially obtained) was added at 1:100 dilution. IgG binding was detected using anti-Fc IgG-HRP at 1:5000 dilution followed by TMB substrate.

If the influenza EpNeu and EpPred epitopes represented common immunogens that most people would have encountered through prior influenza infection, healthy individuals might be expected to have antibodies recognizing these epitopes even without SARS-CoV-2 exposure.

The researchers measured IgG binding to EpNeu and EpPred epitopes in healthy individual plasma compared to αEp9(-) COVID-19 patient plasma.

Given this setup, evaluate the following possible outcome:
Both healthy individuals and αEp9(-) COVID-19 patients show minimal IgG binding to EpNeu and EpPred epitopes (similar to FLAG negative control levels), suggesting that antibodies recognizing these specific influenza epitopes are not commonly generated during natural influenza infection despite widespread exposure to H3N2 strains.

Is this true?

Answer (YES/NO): YES